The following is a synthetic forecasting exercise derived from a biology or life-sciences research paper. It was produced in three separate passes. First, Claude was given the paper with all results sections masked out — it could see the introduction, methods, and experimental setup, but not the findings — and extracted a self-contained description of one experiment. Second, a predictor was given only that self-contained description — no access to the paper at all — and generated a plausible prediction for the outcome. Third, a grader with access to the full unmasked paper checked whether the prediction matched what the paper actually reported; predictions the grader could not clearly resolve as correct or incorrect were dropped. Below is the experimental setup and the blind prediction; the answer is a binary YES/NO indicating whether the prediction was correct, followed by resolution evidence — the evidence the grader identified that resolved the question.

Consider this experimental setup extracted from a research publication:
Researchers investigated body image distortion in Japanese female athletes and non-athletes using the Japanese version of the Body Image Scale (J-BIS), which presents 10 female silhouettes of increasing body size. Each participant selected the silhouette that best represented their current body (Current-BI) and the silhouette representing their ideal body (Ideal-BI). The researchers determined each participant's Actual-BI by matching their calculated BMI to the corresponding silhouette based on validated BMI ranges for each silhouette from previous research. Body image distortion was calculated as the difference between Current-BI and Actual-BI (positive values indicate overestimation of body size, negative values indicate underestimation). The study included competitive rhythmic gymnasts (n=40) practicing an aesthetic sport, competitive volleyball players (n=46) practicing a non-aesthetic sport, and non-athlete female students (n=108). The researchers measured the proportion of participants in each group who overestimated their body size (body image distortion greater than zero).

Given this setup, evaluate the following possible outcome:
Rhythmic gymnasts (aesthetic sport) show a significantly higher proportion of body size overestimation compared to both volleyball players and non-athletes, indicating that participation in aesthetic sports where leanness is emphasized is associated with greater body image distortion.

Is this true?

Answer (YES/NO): YES